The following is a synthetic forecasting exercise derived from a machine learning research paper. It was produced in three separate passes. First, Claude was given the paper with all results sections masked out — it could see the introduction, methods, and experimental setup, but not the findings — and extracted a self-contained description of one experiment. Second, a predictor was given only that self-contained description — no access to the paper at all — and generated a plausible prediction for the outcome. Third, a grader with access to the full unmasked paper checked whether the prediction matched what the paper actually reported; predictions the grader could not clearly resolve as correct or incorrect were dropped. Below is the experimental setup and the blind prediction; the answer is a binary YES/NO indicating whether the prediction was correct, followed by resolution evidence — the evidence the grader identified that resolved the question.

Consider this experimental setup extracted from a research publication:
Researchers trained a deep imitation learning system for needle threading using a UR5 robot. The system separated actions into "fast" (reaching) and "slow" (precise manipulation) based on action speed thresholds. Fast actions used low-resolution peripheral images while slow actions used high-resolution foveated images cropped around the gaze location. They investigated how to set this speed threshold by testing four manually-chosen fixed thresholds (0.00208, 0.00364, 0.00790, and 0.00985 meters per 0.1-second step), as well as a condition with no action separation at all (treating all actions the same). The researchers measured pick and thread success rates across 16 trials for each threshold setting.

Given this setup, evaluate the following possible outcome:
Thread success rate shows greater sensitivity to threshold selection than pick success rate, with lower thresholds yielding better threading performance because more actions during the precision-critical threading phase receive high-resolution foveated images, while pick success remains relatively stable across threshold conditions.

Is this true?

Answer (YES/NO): NO